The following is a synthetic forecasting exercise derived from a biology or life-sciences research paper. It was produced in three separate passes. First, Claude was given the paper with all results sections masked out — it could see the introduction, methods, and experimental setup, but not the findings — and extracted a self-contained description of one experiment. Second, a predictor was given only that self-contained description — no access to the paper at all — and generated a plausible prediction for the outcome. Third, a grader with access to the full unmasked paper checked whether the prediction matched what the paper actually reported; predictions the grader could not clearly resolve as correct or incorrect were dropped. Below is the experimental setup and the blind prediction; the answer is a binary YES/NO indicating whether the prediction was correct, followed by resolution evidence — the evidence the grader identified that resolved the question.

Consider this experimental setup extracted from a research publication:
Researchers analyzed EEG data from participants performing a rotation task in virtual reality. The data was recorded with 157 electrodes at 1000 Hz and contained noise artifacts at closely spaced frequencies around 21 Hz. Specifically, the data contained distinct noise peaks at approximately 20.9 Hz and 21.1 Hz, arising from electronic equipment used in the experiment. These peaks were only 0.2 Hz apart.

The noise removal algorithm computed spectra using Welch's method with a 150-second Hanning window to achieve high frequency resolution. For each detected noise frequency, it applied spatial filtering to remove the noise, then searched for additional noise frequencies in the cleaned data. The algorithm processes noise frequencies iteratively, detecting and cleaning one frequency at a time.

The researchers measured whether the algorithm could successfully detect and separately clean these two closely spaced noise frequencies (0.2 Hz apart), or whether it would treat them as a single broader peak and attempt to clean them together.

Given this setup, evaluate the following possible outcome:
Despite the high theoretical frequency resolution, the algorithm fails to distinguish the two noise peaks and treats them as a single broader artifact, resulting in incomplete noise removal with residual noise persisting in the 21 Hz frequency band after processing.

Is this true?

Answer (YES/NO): NO